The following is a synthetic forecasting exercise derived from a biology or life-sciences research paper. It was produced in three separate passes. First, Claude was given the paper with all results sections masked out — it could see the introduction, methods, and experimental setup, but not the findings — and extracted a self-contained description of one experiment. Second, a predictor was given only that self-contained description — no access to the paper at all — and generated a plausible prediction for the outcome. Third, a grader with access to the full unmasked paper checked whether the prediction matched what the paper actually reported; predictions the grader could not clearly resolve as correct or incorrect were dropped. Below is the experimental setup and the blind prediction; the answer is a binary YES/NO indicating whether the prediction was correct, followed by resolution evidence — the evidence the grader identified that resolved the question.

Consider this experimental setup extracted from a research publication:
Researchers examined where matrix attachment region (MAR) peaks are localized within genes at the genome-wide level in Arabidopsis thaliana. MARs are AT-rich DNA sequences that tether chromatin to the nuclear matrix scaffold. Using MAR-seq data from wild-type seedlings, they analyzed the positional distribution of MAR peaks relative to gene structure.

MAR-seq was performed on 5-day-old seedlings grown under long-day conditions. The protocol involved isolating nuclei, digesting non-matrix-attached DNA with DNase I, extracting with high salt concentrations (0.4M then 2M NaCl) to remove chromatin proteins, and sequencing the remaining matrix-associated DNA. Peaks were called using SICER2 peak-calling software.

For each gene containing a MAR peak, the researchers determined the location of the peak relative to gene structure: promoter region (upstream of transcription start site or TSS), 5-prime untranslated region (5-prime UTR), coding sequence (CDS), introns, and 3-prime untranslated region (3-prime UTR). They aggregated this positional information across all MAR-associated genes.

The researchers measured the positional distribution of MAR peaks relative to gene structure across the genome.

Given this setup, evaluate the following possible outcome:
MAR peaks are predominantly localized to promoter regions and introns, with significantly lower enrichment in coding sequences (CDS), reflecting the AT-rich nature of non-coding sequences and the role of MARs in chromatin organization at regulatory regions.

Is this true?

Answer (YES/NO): NO